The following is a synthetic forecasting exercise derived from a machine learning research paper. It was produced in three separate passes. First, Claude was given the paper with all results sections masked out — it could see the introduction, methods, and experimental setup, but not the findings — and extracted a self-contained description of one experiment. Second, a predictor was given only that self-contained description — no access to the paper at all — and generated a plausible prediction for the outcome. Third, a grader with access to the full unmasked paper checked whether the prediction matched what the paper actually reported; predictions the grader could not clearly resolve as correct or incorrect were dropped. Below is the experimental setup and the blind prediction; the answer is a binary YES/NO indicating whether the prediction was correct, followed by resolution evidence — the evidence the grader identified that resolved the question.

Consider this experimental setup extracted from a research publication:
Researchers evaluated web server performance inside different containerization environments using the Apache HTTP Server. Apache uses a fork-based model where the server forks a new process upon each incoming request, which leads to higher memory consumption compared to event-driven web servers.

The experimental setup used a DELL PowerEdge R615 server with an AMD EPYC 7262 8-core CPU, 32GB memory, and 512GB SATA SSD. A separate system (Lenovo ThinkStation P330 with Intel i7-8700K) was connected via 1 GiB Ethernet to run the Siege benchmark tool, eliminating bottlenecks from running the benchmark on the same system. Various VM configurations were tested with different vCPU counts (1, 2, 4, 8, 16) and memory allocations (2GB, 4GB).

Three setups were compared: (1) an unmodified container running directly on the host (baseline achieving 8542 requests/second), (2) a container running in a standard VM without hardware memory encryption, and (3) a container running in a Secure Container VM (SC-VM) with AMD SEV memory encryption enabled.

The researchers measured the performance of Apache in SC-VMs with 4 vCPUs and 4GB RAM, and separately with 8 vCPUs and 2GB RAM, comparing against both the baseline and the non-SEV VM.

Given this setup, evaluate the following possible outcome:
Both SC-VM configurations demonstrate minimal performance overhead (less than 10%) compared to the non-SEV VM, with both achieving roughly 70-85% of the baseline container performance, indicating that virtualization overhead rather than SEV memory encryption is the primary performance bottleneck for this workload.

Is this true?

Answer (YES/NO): NO